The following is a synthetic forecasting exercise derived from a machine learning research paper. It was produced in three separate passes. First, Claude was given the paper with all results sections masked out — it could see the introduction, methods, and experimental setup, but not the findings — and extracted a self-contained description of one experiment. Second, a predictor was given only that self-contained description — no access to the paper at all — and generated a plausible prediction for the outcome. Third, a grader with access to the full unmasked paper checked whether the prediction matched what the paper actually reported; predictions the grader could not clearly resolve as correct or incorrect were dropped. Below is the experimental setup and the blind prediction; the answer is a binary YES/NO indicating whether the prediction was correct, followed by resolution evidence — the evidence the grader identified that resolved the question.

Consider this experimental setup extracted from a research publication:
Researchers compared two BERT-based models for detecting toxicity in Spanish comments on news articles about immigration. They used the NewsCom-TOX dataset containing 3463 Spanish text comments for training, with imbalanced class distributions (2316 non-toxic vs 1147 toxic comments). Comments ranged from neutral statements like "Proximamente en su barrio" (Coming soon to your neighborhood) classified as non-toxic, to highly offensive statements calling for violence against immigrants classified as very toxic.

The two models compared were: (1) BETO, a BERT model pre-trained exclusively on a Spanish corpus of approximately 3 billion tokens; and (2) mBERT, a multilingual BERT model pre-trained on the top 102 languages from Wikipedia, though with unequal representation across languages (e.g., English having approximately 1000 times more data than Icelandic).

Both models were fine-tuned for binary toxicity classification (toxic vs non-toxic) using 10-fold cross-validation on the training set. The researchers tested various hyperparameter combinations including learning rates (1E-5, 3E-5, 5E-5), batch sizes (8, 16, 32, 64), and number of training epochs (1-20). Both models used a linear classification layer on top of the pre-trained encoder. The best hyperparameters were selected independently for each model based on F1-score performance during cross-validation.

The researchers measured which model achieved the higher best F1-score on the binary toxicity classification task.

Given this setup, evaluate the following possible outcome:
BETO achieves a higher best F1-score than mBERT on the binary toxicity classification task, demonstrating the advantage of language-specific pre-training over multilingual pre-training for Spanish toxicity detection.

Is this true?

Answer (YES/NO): YES